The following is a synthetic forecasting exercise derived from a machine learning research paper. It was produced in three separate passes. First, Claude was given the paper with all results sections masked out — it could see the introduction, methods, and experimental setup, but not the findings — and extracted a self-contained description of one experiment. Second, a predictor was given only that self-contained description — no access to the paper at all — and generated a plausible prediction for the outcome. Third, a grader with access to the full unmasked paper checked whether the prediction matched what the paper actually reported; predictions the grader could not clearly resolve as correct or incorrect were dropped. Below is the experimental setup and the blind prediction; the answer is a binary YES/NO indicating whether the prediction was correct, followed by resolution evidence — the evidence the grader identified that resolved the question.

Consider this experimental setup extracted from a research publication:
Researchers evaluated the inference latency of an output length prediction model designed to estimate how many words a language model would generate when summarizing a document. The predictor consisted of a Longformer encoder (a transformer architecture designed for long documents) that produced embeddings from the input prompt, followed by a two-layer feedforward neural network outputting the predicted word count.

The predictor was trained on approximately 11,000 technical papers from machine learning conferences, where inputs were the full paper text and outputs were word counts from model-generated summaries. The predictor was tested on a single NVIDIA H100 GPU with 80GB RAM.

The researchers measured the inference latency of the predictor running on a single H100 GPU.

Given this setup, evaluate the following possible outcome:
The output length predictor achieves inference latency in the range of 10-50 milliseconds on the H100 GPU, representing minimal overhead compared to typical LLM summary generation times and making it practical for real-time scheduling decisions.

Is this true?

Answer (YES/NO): YES